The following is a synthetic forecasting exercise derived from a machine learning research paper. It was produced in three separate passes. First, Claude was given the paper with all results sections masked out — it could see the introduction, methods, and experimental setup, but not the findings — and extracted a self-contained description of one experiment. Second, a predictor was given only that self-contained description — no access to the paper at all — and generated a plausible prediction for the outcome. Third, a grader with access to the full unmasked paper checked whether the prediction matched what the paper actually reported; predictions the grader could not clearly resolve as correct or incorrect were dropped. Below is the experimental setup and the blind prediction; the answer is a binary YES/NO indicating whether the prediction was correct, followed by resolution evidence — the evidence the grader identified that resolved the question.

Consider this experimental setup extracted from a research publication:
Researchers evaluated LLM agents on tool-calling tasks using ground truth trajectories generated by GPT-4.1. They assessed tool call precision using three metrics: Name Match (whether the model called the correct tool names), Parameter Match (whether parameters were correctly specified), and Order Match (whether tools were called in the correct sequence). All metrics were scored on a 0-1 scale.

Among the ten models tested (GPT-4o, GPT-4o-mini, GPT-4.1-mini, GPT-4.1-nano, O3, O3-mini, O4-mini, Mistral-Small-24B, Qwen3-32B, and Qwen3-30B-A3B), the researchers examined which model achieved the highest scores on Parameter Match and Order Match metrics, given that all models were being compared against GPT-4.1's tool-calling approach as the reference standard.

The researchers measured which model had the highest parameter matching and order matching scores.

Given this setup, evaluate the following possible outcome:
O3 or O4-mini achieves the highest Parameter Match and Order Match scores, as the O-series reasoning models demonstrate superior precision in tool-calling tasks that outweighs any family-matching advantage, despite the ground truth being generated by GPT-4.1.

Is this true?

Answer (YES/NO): NO